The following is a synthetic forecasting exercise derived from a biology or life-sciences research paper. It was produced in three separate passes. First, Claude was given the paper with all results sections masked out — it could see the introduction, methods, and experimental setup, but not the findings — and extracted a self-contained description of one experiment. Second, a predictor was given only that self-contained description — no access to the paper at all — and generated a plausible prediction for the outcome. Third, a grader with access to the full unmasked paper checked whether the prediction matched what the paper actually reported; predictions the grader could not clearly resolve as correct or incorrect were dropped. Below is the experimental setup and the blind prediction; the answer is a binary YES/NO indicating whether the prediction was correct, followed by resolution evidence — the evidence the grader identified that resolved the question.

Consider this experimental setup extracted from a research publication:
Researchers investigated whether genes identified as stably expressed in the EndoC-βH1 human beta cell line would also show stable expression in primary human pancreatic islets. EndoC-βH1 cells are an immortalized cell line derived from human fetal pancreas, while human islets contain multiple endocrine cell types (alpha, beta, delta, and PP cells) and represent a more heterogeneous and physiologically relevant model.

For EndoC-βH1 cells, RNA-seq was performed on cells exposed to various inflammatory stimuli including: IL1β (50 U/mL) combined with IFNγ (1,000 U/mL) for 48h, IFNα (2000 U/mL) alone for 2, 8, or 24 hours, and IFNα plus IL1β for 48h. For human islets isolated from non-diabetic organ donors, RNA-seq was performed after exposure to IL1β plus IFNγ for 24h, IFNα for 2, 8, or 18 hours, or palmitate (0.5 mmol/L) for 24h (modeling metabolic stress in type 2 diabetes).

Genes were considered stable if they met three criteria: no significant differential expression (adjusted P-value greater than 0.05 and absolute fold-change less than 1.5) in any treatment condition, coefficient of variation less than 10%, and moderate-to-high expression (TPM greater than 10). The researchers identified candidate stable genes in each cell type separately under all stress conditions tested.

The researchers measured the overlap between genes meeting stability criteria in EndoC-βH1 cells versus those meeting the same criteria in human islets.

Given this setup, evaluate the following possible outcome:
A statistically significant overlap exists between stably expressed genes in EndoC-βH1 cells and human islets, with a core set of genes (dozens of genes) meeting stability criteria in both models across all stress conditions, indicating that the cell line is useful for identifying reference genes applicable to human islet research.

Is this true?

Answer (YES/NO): NO